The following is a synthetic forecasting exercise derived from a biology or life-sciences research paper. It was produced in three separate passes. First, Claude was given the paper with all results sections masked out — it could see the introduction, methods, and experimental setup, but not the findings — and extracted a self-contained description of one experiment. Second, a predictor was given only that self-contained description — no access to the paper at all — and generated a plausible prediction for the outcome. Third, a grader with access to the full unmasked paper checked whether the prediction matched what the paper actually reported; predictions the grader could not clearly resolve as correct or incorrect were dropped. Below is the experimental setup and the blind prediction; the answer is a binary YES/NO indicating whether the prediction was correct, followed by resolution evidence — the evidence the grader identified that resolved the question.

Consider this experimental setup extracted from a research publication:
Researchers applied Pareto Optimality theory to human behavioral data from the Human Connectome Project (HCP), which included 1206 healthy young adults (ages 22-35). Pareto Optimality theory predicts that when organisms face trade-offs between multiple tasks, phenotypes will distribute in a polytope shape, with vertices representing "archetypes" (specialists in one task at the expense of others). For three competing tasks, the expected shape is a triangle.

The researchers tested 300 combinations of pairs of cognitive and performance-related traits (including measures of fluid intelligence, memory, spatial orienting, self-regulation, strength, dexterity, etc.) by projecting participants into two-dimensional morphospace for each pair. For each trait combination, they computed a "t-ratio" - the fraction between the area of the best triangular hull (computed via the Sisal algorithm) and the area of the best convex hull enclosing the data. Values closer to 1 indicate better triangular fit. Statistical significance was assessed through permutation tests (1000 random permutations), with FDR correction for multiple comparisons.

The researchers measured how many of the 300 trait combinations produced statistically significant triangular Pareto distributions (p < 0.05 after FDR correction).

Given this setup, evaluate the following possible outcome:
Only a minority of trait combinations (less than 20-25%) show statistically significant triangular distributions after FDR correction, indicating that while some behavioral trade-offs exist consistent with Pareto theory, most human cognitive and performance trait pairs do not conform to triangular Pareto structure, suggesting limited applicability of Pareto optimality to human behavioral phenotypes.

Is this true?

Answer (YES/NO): NO